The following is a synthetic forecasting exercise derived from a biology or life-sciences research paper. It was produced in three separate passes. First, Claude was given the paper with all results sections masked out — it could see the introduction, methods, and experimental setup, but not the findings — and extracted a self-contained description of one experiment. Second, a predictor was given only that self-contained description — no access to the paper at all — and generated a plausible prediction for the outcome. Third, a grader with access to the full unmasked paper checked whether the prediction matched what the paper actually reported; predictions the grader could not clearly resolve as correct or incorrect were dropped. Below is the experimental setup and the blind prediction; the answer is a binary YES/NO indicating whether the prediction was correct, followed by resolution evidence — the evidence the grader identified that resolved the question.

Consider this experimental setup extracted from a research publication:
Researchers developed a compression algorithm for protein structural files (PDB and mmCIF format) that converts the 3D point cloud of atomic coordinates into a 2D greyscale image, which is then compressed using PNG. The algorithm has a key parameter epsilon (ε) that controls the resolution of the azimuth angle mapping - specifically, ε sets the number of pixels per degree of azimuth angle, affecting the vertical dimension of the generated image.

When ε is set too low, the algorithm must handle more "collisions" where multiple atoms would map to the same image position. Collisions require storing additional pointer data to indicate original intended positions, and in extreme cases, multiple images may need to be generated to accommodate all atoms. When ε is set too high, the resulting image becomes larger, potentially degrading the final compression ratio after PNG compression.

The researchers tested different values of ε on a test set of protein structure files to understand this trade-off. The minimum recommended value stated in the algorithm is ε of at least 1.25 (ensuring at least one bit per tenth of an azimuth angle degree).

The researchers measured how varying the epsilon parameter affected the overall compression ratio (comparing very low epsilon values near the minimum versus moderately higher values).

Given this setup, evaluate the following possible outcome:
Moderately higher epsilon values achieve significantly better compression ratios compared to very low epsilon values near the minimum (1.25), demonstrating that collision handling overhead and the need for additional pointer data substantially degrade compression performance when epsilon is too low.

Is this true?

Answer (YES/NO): NO